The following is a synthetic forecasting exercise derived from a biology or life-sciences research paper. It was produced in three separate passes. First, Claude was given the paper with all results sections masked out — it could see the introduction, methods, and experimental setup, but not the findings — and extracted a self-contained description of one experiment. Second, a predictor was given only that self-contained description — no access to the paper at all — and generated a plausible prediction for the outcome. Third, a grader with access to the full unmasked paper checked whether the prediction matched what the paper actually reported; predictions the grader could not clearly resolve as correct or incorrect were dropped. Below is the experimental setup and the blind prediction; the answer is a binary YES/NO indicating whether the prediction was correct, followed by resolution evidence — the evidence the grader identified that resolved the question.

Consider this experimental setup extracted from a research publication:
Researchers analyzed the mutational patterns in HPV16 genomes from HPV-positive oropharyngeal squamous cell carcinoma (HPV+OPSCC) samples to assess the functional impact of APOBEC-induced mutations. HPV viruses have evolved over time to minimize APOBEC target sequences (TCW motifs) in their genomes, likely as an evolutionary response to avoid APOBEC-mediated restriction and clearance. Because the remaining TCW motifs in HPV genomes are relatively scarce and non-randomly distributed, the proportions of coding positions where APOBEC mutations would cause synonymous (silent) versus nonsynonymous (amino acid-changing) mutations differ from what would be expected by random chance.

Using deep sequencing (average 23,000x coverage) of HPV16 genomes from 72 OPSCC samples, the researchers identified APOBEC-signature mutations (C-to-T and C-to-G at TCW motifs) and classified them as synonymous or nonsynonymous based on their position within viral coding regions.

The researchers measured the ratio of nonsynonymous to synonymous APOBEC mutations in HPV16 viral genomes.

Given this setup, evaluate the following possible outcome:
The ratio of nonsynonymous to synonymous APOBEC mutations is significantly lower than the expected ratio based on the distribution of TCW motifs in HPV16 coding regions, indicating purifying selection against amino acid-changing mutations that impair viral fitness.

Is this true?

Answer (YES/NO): NO